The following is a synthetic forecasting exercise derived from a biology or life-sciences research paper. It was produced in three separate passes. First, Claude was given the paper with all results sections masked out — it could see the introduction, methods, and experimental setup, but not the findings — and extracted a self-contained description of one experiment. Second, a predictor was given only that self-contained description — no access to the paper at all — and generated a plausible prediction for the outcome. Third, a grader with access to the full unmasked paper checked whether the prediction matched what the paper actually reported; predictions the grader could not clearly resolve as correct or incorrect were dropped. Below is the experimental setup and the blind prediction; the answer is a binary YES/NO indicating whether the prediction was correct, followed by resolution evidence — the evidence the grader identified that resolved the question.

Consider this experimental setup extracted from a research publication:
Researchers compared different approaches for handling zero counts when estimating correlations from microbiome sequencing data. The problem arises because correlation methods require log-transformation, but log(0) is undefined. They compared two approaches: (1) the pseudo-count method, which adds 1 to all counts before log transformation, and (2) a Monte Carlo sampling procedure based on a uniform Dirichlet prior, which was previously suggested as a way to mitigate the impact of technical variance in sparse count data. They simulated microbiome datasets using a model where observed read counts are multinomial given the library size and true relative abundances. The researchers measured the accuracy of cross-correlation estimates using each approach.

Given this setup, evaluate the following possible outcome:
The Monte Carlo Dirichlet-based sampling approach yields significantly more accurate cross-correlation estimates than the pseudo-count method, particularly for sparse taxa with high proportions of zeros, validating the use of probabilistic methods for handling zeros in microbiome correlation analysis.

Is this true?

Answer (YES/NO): NO